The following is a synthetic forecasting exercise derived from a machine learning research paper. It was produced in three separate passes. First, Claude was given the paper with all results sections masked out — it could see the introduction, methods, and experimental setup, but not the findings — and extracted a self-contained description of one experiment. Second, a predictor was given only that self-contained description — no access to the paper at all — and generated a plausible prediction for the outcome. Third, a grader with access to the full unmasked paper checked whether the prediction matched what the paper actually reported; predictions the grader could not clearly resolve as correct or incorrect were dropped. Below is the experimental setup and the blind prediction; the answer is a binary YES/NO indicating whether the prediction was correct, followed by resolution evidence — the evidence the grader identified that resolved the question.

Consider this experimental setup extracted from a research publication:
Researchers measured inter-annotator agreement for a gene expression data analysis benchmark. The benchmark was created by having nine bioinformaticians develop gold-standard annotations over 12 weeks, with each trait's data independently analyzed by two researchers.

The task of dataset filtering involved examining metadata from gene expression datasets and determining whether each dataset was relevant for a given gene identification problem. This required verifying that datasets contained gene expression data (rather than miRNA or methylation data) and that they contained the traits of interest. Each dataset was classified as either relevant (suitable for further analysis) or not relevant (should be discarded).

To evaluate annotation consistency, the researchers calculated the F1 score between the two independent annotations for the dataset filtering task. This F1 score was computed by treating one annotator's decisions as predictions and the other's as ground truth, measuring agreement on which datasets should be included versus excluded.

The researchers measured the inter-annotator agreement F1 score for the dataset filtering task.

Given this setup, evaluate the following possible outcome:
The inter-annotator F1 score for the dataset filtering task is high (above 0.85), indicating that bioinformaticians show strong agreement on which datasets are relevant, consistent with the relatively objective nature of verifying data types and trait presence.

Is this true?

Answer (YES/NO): YES